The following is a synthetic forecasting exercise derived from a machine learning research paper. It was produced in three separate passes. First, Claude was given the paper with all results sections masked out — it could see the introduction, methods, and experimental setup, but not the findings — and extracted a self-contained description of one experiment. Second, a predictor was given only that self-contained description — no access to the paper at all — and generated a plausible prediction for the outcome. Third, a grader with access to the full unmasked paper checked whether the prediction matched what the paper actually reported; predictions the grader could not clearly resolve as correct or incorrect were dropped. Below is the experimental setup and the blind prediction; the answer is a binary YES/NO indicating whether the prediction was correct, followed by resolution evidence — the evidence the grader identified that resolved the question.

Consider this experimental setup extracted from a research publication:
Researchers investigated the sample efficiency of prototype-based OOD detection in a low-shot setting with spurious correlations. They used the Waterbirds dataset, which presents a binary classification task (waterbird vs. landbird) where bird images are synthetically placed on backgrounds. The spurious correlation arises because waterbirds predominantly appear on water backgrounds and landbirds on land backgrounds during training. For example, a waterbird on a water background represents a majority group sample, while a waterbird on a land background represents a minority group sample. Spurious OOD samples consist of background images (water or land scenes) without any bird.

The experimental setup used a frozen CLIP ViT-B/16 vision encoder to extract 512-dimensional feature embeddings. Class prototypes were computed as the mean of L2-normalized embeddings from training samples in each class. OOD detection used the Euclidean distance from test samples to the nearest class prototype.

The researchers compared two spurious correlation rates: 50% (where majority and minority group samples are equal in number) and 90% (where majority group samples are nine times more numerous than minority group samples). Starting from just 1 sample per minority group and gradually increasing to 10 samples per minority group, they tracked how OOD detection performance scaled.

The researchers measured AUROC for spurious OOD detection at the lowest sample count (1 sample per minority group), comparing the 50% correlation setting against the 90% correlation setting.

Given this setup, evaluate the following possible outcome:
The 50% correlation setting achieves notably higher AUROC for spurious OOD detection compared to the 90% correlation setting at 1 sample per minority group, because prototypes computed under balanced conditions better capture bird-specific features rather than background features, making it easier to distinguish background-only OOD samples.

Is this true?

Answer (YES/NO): NO